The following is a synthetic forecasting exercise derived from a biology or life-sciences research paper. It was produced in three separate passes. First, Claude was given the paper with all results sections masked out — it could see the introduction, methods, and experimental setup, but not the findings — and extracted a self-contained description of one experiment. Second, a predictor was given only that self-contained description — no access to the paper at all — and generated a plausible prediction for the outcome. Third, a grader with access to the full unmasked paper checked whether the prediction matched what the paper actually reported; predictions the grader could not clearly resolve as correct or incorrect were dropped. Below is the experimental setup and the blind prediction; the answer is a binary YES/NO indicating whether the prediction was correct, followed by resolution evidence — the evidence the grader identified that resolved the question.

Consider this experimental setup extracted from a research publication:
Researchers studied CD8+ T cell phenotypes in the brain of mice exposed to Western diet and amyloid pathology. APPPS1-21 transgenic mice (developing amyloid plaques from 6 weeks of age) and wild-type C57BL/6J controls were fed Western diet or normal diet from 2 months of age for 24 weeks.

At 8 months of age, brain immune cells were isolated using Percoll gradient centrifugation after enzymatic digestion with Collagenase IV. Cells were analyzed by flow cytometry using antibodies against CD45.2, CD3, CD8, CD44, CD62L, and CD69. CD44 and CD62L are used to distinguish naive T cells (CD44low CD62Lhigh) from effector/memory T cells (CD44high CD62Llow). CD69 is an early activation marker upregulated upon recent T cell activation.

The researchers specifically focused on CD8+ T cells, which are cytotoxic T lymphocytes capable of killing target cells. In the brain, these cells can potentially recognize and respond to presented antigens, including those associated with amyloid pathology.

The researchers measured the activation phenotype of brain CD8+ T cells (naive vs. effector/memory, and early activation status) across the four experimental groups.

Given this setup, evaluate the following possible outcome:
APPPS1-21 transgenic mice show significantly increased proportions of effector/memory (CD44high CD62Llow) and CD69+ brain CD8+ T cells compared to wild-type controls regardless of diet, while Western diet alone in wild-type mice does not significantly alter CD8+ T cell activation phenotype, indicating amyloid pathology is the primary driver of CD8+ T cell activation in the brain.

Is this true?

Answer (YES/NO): NO